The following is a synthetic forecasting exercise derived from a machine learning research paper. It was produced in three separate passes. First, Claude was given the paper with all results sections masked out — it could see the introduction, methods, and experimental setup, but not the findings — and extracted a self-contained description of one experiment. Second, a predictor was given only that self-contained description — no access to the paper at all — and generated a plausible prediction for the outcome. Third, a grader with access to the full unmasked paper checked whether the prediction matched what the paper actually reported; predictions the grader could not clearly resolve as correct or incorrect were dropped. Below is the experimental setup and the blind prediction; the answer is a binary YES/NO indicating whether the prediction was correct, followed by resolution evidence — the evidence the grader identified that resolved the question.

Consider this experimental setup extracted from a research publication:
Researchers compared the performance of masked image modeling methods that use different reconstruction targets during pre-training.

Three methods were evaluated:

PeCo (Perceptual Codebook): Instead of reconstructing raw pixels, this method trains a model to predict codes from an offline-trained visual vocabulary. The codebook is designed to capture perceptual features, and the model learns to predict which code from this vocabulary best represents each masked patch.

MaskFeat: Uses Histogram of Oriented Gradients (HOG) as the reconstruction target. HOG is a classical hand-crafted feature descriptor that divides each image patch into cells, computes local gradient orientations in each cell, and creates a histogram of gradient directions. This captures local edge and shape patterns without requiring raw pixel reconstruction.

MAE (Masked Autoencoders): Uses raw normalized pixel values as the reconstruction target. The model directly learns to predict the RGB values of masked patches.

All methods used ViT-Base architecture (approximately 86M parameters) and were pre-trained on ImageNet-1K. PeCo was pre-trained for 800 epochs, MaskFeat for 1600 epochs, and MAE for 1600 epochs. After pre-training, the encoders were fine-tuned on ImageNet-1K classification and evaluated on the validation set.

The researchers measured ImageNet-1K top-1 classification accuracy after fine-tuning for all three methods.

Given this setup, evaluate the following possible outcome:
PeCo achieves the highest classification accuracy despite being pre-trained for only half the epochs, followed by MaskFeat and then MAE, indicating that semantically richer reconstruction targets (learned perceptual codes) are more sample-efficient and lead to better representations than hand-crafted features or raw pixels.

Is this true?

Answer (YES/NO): YES